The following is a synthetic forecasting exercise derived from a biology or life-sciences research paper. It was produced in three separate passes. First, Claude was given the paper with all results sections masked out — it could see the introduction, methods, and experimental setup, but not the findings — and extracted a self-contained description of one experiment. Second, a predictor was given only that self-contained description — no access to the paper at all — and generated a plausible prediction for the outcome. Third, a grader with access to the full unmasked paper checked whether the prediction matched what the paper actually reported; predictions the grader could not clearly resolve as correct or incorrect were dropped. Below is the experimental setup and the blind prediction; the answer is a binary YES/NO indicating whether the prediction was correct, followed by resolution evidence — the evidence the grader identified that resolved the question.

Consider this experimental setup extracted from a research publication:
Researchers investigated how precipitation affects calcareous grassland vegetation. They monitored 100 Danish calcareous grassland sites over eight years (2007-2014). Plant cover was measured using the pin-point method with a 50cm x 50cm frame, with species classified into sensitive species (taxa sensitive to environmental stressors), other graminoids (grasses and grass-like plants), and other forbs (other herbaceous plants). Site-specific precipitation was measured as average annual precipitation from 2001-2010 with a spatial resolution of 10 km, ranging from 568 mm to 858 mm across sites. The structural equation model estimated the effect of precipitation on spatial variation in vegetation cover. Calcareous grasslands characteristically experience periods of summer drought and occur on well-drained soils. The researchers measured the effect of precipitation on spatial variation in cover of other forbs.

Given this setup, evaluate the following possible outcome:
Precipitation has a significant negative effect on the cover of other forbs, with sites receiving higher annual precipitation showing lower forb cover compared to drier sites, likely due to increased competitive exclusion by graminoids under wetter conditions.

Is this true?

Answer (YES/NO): NO